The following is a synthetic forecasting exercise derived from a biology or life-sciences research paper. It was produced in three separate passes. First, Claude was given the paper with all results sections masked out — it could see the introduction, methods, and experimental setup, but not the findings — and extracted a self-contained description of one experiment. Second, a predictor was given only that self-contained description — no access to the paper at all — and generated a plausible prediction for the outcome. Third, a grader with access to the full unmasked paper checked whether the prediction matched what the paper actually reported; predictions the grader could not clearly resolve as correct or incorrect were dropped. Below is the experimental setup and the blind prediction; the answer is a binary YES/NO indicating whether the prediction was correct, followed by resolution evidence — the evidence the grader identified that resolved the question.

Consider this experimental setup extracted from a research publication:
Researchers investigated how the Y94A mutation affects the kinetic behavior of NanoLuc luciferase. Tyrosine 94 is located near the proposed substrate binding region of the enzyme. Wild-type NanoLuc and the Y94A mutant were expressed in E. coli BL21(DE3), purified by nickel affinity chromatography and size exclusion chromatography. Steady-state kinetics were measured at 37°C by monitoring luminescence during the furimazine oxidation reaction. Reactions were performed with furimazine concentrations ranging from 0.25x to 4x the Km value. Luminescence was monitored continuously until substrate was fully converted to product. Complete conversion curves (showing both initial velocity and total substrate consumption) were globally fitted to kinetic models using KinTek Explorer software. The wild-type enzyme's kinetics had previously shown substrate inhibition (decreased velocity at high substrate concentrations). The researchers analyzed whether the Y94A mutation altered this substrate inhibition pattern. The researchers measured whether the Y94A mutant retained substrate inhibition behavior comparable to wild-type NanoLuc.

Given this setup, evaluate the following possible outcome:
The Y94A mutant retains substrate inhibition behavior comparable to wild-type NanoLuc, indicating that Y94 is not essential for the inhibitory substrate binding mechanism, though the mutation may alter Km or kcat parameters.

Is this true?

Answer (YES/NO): NO